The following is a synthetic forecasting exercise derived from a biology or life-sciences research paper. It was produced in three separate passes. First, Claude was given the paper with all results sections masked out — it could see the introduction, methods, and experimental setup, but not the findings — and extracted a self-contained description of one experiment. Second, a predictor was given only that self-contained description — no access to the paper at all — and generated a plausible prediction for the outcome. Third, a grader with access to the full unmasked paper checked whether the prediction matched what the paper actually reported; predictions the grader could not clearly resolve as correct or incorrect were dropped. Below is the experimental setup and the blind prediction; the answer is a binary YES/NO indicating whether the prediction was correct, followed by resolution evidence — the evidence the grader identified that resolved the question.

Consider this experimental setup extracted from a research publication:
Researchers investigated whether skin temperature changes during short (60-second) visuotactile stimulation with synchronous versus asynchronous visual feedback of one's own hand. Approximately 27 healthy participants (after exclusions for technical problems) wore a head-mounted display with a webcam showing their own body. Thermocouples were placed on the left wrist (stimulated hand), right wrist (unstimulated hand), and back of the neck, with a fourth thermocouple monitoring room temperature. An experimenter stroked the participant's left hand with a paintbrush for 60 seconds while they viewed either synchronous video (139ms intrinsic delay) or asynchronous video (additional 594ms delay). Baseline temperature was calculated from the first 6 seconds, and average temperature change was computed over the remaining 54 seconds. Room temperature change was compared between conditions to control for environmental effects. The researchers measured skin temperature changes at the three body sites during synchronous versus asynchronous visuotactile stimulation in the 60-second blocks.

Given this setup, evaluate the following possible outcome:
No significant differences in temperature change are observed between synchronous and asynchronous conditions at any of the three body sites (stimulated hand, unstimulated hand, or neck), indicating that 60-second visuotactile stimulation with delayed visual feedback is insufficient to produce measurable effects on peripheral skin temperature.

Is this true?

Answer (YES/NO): YES